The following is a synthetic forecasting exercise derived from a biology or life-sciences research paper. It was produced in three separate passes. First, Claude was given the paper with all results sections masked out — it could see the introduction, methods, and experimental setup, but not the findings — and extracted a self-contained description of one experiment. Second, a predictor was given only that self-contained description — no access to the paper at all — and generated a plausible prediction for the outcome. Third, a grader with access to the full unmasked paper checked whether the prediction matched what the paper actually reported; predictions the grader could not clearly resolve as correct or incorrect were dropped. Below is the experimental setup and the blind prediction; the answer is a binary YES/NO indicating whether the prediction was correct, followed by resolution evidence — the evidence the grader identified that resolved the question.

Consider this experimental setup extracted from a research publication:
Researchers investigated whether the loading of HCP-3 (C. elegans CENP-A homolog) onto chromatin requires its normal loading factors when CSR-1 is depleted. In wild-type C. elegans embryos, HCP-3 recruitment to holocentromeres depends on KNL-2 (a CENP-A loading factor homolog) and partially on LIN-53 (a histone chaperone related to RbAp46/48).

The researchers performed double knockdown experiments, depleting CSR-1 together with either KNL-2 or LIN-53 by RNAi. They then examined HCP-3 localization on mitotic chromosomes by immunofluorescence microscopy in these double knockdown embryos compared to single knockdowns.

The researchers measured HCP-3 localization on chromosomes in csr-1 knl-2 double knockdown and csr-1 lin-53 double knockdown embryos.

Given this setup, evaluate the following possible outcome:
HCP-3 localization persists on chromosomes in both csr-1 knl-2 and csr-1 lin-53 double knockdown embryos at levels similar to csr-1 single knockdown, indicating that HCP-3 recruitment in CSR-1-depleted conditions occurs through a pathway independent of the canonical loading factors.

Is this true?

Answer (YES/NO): NO